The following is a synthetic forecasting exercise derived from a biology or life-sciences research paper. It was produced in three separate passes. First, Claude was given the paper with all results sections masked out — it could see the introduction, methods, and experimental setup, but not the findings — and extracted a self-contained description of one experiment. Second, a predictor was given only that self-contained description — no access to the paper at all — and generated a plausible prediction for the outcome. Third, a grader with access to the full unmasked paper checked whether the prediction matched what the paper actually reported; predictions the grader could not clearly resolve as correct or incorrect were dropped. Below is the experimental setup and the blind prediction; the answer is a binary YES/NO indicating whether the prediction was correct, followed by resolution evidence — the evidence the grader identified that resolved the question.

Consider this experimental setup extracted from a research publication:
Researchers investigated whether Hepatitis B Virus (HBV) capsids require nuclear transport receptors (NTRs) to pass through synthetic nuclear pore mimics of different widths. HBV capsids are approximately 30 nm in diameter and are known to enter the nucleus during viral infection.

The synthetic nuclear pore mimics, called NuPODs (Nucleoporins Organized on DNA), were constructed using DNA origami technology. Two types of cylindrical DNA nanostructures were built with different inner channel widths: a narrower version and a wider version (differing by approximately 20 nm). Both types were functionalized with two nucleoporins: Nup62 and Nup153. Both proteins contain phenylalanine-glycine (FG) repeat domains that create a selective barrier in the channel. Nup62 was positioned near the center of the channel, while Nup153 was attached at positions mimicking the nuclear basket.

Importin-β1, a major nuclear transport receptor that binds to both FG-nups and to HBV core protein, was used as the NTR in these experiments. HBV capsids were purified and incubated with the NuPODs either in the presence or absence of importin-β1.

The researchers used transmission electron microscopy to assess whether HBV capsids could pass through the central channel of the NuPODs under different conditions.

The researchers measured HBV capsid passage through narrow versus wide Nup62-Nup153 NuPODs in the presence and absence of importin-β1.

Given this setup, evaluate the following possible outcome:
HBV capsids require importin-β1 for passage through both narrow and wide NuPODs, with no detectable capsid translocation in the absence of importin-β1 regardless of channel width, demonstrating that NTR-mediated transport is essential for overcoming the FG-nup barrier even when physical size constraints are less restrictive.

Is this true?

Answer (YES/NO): NO